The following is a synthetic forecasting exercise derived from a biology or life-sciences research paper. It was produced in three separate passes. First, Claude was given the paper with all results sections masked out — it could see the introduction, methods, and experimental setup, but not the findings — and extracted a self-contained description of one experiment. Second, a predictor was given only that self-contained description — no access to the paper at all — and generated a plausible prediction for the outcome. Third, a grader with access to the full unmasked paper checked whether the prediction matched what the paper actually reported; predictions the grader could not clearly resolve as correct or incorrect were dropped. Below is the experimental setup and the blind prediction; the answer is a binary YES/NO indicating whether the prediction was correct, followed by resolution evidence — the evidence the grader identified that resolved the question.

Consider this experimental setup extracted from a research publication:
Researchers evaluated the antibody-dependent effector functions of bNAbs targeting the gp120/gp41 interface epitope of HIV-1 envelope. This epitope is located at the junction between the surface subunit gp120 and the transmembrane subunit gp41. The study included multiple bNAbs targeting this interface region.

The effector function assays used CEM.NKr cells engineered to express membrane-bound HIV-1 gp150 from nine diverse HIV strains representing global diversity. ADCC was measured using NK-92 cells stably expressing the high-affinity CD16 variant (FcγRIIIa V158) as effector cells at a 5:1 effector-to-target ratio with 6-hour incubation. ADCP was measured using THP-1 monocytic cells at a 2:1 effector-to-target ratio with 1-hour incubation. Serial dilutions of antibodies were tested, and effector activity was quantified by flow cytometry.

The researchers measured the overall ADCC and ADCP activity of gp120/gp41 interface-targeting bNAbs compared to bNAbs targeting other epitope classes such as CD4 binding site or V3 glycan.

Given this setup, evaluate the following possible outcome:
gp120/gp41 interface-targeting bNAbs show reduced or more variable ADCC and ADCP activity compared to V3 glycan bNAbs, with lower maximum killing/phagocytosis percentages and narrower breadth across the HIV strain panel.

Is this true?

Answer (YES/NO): YES